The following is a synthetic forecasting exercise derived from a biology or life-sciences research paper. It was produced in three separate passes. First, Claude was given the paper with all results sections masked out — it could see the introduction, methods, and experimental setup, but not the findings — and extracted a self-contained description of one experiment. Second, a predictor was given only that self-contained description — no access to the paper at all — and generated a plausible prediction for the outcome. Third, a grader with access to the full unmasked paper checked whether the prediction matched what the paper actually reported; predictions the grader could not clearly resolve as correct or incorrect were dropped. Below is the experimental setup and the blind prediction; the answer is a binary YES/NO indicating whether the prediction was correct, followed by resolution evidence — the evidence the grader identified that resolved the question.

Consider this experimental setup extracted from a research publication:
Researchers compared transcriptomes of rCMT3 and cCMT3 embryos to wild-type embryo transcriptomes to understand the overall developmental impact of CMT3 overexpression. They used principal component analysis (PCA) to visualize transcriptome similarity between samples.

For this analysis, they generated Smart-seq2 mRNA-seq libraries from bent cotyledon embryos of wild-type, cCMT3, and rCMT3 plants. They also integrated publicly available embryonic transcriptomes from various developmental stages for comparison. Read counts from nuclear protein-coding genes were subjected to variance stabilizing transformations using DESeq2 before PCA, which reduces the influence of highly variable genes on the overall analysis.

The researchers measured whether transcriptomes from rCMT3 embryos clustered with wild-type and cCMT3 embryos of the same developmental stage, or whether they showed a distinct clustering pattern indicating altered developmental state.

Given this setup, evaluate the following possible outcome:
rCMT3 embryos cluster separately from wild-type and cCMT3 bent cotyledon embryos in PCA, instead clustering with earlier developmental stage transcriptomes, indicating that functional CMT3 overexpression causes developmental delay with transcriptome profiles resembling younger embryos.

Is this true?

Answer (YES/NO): NO